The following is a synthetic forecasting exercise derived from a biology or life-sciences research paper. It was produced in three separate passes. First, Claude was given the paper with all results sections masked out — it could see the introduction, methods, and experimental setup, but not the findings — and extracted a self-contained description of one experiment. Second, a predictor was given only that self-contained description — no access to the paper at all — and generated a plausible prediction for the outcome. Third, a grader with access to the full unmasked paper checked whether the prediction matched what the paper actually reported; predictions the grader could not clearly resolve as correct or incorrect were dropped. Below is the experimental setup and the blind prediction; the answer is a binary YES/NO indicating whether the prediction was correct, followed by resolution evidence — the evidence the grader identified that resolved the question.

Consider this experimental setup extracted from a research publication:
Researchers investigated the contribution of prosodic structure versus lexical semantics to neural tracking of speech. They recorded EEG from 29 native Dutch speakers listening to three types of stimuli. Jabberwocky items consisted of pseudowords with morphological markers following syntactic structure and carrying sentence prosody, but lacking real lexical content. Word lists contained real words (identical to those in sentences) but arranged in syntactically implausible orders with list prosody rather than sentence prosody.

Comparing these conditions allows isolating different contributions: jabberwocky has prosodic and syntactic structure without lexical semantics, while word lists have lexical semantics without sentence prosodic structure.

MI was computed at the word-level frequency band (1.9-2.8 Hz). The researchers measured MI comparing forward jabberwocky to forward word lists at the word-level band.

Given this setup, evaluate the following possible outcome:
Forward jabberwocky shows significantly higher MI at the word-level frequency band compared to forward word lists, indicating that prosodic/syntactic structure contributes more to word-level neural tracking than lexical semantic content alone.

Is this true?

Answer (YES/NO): NO